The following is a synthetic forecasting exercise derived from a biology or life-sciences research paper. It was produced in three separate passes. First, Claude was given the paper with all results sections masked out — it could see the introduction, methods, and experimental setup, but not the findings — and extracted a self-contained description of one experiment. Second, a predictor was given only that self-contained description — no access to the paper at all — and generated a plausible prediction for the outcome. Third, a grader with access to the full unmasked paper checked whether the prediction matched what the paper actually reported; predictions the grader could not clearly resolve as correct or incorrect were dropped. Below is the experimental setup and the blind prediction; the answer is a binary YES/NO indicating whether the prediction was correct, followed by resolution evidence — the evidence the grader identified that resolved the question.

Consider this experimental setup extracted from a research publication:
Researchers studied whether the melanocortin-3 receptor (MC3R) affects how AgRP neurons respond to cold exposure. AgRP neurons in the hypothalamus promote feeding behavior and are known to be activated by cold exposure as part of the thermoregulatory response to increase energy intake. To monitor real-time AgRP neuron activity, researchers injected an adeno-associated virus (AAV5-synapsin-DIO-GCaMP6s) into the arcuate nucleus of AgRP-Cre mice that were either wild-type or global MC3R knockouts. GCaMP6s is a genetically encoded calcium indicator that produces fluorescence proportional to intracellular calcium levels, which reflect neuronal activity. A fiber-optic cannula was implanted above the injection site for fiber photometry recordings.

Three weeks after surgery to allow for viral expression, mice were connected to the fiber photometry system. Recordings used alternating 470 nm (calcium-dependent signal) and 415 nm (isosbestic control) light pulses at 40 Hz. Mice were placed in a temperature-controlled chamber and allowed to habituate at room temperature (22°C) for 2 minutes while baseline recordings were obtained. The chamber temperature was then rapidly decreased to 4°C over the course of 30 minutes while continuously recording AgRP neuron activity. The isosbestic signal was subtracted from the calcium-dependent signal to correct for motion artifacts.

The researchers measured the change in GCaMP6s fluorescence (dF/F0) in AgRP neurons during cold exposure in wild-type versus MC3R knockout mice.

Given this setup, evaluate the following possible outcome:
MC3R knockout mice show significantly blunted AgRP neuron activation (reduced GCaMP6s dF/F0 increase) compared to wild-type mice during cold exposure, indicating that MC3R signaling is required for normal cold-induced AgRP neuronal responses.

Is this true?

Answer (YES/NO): YES